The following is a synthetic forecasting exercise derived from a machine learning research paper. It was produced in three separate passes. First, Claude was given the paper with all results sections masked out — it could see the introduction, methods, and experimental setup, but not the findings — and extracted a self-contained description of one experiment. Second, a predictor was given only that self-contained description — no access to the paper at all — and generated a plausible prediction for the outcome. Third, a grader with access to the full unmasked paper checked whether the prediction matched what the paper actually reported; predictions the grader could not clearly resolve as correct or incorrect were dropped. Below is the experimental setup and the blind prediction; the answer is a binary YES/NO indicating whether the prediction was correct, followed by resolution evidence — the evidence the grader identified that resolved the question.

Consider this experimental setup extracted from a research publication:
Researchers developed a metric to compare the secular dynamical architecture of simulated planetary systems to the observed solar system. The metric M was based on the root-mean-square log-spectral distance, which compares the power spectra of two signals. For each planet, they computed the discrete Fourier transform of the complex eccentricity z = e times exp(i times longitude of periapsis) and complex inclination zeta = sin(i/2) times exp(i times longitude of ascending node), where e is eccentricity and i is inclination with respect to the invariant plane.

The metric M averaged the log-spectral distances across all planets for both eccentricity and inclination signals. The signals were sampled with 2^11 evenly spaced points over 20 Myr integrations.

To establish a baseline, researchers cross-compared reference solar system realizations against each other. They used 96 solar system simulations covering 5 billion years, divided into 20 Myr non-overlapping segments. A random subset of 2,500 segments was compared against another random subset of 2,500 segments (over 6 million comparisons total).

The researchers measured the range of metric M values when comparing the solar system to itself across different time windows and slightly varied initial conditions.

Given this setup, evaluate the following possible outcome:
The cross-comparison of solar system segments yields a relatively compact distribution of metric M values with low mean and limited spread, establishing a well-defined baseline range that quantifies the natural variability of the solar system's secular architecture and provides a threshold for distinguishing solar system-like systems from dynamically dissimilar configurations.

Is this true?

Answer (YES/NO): YES